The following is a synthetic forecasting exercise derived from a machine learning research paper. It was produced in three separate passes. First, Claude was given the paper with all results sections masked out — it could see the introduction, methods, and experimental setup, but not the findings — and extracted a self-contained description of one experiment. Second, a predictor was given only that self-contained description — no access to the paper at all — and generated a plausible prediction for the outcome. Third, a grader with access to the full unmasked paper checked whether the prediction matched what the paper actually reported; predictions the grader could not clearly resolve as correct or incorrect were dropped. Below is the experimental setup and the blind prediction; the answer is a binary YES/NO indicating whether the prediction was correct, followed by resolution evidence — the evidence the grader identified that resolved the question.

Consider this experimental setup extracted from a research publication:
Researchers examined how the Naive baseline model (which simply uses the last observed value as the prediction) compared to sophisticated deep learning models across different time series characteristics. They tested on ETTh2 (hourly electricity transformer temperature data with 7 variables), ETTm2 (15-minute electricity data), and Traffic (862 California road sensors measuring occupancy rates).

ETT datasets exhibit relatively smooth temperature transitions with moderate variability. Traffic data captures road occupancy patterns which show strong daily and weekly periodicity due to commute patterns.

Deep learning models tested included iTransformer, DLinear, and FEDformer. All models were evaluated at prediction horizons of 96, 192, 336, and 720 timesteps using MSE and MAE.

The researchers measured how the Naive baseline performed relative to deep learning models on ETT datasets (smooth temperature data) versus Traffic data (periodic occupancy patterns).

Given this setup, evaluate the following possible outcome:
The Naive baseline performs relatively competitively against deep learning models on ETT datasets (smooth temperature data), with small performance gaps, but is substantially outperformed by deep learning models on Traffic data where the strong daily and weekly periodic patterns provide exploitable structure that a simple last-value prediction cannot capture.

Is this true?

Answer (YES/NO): YES